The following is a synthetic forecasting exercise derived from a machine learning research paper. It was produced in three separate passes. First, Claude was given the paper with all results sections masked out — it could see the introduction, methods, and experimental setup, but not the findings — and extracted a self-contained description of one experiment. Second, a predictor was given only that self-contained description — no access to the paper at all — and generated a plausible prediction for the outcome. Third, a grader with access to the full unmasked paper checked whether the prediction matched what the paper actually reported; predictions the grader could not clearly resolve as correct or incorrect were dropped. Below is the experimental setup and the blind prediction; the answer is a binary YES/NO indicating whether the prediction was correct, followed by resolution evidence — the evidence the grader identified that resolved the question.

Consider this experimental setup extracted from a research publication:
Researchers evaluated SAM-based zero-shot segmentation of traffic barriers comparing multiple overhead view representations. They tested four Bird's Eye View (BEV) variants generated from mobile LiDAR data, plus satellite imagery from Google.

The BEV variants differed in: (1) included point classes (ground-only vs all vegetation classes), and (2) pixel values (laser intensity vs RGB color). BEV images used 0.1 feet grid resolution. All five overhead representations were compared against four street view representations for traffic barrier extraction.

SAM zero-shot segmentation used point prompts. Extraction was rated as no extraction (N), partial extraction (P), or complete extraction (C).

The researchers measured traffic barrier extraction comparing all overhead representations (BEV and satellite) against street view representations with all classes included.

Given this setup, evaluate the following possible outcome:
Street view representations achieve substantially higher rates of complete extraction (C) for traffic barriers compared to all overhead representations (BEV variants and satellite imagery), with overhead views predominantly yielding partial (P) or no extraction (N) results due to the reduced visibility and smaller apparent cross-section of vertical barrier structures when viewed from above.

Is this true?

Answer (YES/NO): YES